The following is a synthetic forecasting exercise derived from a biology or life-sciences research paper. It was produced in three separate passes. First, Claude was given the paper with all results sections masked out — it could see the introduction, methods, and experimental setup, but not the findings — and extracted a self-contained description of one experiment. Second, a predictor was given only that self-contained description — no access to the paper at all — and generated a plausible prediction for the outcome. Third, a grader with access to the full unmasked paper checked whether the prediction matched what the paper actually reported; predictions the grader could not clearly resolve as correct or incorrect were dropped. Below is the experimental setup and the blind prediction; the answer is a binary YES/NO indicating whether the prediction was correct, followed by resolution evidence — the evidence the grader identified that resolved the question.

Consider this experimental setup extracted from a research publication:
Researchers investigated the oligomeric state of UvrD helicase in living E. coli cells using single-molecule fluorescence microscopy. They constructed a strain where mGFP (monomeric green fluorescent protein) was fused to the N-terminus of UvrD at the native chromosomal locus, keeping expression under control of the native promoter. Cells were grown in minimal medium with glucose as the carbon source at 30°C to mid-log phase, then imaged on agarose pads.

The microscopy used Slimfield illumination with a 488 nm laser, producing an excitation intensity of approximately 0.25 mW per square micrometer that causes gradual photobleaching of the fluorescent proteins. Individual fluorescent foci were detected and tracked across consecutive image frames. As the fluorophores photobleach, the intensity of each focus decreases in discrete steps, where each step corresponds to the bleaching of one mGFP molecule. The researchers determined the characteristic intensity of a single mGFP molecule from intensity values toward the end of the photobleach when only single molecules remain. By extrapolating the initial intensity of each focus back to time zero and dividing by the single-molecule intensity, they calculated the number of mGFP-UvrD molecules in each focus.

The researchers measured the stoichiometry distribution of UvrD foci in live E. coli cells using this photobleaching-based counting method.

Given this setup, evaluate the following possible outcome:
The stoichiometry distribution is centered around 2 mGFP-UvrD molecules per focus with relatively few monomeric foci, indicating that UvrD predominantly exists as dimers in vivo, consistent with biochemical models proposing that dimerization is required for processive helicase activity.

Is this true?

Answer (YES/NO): NO